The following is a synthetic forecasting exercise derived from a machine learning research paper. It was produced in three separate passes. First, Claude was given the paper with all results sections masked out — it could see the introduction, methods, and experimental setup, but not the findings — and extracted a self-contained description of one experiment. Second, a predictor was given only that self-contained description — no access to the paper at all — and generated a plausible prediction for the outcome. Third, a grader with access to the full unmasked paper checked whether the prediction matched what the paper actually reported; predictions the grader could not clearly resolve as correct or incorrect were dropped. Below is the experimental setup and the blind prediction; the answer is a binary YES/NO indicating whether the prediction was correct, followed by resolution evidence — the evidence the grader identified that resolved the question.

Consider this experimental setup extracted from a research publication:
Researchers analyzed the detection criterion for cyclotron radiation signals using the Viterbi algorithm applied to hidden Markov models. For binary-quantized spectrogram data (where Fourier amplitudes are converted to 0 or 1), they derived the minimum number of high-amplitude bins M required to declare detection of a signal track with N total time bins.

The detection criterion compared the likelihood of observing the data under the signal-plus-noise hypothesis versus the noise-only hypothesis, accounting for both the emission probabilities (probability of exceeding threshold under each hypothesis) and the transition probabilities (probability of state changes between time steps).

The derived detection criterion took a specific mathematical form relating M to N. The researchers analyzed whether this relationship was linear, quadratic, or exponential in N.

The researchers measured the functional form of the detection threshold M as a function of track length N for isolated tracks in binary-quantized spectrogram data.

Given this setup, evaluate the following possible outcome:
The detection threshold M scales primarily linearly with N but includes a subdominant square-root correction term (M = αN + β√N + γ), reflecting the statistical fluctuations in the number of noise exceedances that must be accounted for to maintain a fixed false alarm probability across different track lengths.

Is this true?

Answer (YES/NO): NO